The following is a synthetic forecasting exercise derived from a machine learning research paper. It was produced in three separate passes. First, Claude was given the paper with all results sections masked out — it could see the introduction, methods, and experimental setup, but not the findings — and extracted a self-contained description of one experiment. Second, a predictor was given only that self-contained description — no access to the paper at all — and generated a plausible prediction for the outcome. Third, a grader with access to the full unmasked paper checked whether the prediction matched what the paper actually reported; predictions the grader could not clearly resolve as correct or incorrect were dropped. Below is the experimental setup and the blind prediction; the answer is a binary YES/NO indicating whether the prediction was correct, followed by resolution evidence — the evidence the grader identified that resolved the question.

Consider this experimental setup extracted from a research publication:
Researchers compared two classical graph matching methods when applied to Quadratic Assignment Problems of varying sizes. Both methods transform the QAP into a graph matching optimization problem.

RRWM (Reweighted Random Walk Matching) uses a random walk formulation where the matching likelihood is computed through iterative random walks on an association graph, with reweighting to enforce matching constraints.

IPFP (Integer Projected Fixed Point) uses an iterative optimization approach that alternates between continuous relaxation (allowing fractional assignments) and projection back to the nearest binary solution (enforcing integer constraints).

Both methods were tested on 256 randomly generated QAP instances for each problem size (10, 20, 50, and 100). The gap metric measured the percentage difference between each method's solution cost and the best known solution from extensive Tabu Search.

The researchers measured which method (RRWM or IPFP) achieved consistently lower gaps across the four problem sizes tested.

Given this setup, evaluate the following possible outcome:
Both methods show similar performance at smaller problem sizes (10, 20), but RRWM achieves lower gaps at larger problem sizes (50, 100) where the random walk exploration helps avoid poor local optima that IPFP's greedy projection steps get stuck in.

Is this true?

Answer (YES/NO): NO